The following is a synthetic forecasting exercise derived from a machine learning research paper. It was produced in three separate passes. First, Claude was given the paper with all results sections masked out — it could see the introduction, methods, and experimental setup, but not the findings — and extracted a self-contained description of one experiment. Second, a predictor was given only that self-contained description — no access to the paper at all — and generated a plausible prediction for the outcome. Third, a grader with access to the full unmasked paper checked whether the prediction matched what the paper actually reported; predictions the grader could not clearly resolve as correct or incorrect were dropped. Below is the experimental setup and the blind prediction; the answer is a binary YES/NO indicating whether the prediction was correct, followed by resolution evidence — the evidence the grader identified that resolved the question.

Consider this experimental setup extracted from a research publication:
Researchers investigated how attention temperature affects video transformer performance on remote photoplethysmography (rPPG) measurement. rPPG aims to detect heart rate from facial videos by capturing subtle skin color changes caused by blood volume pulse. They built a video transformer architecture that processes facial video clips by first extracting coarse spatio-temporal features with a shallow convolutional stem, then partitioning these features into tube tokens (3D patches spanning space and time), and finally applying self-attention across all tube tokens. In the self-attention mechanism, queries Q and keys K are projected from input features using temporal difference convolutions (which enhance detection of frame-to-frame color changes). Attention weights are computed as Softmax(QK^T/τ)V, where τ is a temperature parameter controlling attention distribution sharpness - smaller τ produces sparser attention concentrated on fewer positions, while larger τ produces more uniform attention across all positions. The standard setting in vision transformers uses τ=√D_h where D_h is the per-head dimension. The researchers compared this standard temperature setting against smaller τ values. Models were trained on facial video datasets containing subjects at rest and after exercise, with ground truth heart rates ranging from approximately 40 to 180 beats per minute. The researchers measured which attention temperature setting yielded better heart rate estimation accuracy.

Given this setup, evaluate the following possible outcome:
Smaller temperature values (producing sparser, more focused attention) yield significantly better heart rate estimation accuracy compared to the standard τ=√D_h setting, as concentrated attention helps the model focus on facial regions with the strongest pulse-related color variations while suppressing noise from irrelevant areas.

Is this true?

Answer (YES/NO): YES